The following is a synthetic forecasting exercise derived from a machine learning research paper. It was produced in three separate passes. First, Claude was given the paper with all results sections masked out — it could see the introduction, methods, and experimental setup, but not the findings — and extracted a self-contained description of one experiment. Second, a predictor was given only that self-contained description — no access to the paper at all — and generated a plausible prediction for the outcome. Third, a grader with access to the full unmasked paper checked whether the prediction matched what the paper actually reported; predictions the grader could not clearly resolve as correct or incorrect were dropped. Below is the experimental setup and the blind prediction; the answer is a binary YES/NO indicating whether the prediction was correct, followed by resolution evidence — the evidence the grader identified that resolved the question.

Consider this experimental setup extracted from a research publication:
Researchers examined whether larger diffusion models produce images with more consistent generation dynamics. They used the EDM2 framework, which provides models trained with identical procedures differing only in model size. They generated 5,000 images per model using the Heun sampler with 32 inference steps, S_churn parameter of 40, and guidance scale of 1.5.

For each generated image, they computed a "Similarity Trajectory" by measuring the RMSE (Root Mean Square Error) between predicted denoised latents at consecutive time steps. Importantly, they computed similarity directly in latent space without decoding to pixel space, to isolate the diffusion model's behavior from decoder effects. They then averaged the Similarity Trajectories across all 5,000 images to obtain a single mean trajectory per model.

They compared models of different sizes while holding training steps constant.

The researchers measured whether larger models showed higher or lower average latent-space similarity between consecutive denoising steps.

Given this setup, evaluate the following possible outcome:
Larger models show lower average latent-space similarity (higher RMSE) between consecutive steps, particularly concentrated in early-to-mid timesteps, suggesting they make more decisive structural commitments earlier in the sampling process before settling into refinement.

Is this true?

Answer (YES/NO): NO